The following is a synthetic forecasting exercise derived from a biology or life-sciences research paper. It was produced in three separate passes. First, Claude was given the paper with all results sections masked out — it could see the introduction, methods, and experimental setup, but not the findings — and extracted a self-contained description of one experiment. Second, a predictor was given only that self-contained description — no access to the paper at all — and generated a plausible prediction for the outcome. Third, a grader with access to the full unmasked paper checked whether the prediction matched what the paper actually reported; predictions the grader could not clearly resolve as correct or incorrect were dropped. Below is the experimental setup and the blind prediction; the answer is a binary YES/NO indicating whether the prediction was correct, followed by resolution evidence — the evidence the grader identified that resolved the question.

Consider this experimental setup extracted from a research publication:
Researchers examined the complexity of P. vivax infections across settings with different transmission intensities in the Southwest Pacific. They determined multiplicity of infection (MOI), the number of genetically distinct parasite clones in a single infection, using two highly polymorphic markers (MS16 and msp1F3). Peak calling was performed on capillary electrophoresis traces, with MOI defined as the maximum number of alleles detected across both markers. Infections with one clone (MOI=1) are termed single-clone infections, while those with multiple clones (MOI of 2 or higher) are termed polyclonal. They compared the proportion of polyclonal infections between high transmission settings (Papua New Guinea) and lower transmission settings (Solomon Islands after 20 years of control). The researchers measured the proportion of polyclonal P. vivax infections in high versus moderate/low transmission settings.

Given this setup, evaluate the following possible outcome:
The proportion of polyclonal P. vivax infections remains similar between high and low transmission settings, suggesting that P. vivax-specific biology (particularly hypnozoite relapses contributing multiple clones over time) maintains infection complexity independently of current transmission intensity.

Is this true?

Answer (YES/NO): NO